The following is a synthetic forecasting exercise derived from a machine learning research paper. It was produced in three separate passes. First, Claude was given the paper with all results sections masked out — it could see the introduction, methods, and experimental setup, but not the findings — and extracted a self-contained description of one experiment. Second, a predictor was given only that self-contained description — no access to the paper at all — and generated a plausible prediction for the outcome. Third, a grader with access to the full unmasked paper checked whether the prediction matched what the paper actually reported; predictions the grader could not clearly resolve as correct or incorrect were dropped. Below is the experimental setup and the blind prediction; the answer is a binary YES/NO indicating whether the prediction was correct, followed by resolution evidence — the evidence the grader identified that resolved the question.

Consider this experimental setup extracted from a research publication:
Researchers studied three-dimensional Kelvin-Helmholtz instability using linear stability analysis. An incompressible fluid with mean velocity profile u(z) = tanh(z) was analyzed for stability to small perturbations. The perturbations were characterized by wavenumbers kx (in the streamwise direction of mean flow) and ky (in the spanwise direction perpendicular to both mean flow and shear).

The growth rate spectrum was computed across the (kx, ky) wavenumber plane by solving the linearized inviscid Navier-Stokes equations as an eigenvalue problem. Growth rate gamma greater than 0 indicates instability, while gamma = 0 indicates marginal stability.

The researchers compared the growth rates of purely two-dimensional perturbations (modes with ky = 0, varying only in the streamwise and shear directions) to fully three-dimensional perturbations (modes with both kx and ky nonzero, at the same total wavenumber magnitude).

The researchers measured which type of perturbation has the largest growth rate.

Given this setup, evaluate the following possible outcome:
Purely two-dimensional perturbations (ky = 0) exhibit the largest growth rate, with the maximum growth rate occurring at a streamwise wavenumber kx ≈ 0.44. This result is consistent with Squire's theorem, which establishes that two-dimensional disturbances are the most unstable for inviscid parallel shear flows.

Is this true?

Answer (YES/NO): NO